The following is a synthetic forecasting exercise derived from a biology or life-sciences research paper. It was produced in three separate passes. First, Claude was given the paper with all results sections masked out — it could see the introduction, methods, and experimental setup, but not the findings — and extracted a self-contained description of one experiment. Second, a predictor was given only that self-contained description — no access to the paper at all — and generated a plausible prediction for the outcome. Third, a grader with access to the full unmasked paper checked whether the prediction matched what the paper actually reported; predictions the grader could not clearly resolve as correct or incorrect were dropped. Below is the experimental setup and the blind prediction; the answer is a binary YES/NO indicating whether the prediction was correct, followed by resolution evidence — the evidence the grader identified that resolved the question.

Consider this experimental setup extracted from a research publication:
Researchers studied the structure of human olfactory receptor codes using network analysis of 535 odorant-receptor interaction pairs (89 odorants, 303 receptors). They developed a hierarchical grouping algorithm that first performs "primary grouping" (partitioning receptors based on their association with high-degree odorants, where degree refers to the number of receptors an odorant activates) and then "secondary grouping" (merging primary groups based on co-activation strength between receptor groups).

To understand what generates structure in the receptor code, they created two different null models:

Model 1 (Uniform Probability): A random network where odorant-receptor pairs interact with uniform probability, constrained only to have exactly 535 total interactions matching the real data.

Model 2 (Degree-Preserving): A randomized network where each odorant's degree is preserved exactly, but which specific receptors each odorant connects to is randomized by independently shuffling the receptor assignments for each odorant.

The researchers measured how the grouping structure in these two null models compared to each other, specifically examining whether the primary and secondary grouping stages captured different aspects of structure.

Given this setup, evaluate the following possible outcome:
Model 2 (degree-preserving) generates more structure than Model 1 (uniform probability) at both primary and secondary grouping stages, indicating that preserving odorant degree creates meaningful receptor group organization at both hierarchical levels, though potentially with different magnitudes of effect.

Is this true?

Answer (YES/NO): NO